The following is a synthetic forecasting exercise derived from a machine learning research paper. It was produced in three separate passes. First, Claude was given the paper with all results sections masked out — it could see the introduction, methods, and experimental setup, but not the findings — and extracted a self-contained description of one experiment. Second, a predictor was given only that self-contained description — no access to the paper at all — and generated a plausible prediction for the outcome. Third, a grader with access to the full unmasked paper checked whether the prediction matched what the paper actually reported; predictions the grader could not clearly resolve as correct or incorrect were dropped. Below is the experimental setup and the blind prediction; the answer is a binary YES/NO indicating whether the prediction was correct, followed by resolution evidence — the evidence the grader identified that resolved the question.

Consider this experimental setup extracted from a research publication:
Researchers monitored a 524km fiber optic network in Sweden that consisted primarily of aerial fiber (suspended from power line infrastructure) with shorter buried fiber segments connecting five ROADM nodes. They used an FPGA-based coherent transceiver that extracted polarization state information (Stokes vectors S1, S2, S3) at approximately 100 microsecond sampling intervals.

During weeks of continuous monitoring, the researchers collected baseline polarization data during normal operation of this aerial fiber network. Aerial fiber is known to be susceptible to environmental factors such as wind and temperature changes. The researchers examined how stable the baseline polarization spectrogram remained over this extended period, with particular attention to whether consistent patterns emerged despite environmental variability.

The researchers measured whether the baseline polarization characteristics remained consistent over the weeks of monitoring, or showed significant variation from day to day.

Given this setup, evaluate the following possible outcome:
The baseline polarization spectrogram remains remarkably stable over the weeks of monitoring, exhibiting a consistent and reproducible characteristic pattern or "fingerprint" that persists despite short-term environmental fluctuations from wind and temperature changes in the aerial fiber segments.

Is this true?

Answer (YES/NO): YES